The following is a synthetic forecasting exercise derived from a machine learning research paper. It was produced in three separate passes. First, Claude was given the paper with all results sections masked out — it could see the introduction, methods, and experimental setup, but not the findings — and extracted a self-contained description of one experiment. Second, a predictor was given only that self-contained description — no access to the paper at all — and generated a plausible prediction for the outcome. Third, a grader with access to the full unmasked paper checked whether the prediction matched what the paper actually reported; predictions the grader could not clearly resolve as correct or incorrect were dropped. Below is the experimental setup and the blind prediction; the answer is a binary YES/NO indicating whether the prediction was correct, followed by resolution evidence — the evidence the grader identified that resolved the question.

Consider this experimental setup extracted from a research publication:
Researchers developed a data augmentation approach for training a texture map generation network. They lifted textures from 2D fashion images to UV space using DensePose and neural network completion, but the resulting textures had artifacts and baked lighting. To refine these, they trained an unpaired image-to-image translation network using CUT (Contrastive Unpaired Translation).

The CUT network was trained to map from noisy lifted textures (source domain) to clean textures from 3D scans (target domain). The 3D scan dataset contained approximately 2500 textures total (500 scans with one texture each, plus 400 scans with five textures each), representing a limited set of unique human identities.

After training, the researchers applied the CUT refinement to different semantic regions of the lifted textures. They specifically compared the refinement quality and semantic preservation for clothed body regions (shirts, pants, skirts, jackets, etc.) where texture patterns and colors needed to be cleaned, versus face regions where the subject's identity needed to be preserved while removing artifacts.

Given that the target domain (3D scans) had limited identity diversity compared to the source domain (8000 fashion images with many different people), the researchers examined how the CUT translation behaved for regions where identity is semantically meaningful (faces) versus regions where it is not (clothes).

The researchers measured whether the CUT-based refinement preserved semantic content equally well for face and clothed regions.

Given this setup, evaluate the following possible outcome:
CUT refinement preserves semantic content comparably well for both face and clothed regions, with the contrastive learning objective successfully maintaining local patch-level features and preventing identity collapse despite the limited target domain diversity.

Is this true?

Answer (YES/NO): NO